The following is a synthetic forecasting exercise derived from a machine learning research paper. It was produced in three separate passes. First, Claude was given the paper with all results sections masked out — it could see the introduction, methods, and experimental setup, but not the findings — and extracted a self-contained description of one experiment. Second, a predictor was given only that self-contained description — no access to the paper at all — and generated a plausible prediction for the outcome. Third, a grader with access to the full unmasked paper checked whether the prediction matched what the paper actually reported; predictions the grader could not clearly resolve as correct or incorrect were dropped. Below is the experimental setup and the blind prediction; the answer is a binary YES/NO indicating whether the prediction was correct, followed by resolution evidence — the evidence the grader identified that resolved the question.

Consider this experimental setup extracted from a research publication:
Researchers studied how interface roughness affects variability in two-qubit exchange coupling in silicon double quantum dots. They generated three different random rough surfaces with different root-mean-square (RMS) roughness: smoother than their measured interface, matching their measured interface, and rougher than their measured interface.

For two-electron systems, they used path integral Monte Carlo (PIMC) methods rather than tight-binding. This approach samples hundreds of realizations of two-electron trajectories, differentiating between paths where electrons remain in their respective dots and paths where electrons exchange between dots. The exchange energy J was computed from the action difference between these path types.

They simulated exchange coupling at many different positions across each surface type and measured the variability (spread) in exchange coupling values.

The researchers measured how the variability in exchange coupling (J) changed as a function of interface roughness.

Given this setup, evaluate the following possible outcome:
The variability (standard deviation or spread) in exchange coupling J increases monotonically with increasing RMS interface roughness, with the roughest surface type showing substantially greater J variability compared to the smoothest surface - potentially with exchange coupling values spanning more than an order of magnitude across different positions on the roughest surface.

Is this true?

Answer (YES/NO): YES